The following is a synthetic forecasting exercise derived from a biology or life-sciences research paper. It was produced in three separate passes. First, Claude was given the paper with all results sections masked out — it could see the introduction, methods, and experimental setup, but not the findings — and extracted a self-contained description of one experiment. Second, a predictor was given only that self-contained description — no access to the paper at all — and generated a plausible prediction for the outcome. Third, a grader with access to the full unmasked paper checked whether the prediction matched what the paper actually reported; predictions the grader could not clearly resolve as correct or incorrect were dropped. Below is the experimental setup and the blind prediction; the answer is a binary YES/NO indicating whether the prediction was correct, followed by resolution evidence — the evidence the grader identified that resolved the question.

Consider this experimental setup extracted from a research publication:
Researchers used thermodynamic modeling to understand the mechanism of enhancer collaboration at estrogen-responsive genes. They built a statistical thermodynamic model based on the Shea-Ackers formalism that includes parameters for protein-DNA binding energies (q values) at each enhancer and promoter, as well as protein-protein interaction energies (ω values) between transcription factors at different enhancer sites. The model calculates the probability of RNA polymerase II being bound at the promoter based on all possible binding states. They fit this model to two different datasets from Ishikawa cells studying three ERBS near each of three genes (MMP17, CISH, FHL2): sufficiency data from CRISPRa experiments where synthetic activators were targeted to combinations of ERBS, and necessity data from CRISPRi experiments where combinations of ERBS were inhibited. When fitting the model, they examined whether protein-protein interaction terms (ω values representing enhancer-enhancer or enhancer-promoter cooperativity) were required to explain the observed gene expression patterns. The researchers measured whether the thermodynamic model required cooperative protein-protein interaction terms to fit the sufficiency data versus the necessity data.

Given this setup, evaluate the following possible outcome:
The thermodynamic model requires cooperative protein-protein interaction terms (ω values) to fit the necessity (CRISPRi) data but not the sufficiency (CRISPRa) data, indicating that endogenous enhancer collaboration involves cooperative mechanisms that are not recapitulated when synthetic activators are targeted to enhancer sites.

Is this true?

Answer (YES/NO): YES